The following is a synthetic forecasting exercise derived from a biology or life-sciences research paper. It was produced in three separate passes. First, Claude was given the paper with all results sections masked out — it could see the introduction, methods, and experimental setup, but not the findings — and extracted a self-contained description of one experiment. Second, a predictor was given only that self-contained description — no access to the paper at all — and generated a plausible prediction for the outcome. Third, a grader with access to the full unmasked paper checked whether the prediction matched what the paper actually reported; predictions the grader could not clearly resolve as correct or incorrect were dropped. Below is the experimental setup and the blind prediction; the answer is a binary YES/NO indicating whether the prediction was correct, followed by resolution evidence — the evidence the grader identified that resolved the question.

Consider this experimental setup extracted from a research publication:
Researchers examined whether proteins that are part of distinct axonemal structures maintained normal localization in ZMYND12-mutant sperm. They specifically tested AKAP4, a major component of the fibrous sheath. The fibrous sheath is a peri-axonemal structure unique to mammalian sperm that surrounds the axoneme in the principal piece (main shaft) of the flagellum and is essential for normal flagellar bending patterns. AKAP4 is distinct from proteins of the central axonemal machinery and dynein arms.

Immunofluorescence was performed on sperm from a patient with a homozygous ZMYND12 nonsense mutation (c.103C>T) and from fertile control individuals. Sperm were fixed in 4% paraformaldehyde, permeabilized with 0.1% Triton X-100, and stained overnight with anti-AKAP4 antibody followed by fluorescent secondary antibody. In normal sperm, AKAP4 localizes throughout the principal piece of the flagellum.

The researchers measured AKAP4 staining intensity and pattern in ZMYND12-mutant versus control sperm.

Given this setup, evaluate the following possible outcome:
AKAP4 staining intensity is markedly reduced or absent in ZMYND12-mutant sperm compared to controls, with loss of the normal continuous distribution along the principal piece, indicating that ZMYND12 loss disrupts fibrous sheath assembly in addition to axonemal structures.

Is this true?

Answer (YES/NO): NO